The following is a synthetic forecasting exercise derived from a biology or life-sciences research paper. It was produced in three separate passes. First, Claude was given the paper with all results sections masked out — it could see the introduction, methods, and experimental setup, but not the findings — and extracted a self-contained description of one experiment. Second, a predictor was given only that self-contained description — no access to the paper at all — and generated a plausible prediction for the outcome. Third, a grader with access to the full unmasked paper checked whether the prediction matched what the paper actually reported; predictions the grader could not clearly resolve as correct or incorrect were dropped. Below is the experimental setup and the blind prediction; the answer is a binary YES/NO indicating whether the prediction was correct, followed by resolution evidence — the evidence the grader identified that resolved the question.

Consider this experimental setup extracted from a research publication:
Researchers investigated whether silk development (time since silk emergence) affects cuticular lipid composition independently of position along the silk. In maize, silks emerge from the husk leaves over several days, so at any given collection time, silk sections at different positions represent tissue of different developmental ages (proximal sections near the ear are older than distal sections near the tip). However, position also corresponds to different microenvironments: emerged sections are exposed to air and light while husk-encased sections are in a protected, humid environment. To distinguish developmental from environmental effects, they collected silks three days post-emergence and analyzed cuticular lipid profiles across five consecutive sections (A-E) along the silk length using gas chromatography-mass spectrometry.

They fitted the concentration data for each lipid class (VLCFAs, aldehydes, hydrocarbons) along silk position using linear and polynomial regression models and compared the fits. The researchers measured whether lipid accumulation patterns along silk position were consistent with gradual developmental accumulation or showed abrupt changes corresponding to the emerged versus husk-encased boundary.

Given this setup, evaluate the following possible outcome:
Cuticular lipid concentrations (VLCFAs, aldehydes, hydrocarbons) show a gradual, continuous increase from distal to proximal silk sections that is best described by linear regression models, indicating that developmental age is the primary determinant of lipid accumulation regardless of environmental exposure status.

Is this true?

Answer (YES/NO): NO